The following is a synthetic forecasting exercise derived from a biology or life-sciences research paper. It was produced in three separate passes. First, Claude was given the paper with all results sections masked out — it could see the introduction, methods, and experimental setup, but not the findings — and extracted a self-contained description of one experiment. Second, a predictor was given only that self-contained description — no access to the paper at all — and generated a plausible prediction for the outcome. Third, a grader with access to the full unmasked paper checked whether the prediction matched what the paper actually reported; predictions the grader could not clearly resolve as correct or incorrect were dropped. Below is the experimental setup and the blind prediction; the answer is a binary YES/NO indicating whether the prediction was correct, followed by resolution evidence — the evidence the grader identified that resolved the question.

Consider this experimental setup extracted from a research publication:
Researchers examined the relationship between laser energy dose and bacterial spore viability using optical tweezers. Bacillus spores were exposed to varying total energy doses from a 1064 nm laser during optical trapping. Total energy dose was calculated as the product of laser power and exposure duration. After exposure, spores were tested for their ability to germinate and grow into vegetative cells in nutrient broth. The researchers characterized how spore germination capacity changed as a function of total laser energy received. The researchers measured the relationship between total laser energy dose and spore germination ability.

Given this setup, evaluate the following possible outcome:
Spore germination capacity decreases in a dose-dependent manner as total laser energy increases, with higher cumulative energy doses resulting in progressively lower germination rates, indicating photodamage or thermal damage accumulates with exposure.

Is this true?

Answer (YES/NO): YES